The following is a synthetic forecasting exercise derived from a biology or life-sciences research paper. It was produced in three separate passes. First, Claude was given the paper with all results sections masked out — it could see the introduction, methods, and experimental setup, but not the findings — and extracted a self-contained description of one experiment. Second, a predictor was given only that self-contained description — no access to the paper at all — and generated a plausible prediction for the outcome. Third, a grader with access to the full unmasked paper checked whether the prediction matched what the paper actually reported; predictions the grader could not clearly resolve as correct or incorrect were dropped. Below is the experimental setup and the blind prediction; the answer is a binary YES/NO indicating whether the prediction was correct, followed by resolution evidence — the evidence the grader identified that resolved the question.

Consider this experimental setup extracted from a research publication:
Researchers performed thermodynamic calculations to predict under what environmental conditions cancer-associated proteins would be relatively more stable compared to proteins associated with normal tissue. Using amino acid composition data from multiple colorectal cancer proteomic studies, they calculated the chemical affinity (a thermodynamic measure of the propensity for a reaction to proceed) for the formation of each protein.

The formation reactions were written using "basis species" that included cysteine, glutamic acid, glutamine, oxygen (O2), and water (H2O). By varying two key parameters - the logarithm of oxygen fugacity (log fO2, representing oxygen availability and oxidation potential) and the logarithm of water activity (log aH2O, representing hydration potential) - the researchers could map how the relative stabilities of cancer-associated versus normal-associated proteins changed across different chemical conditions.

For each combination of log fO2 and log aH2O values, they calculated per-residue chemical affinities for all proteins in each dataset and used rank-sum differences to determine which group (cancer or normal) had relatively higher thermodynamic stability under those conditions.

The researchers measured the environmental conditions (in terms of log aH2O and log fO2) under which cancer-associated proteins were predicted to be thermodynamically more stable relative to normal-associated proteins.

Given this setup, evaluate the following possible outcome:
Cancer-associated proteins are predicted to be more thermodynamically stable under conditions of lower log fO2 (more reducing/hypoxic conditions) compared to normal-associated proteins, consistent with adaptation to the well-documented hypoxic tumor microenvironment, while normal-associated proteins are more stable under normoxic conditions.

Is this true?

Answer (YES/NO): YES